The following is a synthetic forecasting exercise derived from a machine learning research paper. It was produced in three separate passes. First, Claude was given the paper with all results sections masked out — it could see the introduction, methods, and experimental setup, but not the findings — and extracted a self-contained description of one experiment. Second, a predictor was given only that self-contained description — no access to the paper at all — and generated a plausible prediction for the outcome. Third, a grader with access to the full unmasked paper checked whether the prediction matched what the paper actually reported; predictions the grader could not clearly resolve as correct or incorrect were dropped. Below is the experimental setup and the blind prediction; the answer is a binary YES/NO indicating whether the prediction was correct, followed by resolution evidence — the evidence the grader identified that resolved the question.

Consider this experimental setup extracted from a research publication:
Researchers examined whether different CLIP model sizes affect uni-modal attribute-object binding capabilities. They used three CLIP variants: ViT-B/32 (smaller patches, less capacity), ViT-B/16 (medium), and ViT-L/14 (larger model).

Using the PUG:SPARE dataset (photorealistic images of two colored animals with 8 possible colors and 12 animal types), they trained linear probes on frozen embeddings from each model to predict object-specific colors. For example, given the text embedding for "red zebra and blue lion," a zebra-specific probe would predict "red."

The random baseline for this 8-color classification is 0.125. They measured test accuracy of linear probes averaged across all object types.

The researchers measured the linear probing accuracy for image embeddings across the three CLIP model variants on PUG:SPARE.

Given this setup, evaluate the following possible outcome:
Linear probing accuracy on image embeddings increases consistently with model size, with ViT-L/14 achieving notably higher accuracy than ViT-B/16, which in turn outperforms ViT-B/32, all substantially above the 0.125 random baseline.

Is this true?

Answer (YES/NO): NO